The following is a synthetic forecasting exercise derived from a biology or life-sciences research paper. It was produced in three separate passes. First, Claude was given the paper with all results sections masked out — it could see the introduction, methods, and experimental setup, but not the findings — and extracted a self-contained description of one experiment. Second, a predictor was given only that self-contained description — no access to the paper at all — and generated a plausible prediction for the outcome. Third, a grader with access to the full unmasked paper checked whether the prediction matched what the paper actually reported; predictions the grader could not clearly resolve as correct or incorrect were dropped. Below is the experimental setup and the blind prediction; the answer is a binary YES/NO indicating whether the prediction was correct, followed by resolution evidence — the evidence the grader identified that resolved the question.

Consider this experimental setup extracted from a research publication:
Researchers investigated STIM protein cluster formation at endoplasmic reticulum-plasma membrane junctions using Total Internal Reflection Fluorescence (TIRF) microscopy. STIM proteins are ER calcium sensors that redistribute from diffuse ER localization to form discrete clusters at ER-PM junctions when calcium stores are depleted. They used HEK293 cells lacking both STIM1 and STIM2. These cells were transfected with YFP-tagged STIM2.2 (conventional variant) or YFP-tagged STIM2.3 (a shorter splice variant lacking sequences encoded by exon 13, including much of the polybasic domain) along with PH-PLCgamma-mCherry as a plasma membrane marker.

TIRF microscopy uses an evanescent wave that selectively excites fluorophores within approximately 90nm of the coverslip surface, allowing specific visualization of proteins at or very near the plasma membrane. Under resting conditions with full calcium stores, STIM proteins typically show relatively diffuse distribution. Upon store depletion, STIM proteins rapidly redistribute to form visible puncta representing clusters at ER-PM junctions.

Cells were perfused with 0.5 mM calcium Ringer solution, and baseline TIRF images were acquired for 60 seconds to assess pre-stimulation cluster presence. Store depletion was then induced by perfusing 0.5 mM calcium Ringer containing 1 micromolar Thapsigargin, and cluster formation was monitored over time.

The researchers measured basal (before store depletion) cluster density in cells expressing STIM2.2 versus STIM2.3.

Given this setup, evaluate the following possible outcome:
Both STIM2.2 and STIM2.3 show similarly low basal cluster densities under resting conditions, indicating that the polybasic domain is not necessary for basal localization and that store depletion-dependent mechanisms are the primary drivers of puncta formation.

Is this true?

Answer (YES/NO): NO